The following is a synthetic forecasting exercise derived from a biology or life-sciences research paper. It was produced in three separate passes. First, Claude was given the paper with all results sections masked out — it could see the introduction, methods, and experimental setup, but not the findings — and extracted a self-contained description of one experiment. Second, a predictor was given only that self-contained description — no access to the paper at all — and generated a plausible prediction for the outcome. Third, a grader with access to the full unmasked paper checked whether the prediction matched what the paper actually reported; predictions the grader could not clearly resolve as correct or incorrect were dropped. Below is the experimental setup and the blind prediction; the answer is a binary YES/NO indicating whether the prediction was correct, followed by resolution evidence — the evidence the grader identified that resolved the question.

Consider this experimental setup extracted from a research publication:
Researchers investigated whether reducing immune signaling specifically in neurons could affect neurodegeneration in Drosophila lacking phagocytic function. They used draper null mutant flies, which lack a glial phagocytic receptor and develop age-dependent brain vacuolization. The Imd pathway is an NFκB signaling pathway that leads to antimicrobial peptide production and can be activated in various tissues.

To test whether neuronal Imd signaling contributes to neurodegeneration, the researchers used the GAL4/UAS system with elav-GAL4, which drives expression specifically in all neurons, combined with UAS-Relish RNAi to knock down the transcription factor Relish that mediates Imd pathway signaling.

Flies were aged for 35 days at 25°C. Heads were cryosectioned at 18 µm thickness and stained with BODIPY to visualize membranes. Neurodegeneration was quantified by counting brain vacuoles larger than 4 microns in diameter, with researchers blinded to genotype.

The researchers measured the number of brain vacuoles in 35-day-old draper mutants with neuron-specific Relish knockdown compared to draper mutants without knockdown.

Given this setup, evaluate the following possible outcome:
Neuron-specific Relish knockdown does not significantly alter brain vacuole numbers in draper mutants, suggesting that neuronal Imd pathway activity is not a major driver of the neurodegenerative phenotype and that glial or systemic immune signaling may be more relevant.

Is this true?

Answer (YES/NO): YES